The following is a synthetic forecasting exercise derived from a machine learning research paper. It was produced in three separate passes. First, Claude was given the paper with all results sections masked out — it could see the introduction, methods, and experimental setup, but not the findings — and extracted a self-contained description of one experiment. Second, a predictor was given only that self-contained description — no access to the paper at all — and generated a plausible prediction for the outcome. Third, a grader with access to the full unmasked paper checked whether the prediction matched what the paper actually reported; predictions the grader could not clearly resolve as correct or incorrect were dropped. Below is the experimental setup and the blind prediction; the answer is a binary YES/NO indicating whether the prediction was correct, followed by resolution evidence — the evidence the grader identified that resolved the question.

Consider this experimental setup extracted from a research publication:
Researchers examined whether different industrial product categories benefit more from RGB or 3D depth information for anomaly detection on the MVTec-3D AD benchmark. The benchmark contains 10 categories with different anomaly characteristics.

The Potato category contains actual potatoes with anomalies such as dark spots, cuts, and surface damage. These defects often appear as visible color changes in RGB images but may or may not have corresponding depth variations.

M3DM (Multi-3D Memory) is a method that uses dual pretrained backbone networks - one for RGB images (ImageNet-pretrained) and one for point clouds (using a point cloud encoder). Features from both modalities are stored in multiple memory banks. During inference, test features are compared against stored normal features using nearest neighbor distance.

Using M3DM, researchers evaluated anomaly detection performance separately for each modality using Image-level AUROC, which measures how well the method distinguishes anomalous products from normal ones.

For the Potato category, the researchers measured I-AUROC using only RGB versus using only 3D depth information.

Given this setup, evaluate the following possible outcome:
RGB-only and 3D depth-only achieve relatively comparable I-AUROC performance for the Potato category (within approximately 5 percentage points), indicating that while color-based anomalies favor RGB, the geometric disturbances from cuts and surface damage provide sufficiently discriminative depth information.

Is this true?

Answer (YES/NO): NO